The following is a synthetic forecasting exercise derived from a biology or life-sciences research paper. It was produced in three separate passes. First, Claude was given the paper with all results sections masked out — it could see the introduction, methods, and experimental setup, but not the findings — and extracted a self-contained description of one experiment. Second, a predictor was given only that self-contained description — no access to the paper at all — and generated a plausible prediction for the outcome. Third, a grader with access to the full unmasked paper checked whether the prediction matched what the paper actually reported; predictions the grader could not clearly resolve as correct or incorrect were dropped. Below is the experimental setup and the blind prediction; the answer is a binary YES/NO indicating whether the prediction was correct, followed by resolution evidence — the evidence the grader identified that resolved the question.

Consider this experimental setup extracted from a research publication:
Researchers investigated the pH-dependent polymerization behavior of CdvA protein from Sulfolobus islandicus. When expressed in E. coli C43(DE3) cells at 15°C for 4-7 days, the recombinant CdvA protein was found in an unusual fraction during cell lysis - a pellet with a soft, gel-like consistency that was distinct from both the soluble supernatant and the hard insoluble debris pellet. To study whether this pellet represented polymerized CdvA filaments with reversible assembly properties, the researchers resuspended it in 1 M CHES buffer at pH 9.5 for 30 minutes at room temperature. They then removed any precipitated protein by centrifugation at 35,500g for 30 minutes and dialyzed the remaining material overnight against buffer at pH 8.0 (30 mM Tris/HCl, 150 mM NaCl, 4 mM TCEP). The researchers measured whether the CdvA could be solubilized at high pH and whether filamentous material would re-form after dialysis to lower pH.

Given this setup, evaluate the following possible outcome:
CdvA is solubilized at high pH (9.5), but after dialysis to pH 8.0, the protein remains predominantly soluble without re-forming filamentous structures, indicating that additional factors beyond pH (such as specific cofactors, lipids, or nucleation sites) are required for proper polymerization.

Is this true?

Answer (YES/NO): NO